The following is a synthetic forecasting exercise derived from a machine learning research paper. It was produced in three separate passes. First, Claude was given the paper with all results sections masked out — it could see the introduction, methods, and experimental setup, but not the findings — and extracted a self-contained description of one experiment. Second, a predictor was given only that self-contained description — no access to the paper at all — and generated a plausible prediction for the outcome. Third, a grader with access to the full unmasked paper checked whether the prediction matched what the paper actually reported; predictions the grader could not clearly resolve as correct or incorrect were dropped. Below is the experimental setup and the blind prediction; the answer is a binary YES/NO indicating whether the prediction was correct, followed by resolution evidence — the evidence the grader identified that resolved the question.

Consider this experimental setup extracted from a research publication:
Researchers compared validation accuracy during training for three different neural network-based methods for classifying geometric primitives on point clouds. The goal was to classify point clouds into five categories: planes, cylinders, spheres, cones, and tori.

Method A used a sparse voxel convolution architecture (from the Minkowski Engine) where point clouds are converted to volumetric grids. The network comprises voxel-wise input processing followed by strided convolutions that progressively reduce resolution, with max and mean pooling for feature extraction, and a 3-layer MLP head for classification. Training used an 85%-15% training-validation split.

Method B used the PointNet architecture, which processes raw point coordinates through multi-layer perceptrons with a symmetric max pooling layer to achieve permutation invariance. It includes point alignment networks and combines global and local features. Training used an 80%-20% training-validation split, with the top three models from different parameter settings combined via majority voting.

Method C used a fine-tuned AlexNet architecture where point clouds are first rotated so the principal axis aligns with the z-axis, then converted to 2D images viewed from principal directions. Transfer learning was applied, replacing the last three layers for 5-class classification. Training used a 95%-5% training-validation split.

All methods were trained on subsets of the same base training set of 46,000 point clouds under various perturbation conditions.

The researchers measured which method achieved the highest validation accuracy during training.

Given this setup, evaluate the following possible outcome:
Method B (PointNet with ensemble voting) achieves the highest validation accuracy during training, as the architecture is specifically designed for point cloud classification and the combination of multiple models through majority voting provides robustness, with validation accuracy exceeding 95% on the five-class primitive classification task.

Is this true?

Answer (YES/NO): NO